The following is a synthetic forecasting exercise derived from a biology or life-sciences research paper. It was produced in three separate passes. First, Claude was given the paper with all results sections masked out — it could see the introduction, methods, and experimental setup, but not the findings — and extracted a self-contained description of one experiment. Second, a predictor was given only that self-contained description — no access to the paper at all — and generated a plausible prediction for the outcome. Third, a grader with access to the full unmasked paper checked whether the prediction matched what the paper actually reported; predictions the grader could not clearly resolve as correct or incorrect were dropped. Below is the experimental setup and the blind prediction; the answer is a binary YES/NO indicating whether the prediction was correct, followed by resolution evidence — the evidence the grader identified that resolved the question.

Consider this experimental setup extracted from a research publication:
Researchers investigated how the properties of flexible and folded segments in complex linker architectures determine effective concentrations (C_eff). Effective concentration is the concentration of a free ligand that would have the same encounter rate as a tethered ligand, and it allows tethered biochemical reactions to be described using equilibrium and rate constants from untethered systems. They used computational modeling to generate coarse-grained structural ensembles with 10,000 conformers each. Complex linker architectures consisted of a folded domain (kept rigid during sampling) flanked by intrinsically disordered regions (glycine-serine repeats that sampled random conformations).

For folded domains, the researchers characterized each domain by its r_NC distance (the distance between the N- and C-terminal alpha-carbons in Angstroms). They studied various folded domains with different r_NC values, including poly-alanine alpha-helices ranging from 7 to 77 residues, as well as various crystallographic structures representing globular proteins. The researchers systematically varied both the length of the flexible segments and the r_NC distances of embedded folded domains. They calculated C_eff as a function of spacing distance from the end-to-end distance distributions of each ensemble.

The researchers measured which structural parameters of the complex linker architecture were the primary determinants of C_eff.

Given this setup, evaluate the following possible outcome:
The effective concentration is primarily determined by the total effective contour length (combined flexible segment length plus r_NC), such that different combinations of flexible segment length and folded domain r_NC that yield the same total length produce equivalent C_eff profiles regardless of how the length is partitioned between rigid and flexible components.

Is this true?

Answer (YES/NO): NO